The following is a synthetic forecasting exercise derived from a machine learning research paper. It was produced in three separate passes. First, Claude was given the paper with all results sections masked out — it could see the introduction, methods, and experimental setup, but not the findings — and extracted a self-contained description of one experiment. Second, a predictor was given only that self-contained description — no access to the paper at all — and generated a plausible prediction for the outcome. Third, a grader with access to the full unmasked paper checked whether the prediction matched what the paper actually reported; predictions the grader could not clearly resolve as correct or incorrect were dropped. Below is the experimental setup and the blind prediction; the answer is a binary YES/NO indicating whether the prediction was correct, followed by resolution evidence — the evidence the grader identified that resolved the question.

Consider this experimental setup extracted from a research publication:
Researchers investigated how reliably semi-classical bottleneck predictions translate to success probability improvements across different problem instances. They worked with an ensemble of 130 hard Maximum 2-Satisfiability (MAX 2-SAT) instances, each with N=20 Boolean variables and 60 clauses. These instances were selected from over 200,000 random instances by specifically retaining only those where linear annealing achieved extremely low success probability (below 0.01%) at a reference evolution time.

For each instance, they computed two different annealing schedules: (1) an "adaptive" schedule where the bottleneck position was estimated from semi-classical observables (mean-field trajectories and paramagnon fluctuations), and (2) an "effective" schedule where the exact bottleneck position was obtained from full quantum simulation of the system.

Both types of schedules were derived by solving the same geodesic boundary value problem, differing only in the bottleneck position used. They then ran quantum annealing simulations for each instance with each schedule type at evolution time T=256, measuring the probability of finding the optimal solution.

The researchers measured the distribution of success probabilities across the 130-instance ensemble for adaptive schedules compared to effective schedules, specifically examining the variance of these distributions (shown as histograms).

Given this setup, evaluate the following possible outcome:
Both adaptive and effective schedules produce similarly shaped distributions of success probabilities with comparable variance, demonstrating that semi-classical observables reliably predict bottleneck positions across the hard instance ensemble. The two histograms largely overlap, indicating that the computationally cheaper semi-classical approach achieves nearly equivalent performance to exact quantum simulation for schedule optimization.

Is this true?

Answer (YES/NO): NO